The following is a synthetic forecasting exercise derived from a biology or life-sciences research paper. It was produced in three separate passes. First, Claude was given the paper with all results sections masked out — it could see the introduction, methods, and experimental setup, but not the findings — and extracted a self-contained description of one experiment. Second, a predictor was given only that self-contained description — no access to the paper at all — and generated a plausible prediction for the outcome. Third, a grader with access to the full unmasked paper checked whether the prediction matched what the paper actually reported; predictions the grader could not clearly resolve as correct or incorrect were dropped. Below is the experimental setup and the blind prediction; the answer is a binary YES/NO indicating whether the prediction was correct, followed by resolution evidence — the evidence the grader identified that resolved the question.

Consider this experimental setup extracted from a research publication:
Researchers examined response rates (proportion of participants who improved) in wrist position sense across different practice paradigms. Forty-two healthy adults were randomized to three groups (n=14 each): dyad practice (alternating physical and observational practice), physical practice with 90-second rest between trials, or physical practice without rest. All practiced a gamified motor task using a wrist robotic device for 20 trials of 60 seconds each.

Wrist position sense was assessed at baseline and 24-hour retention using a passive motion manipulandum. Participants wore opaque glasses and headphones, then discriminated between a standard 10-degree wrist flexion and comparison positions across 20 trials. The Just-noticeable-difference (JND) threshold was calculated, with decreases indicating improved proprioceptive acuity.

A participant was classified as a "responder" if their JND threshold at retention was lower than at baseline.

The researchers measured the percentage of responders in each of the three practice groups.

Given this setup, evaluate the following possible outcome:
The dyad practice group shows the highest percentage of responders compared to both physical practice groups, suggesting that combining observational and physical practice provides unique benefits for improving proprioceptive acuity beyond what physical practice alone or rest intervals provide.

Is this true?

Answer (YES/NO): NO